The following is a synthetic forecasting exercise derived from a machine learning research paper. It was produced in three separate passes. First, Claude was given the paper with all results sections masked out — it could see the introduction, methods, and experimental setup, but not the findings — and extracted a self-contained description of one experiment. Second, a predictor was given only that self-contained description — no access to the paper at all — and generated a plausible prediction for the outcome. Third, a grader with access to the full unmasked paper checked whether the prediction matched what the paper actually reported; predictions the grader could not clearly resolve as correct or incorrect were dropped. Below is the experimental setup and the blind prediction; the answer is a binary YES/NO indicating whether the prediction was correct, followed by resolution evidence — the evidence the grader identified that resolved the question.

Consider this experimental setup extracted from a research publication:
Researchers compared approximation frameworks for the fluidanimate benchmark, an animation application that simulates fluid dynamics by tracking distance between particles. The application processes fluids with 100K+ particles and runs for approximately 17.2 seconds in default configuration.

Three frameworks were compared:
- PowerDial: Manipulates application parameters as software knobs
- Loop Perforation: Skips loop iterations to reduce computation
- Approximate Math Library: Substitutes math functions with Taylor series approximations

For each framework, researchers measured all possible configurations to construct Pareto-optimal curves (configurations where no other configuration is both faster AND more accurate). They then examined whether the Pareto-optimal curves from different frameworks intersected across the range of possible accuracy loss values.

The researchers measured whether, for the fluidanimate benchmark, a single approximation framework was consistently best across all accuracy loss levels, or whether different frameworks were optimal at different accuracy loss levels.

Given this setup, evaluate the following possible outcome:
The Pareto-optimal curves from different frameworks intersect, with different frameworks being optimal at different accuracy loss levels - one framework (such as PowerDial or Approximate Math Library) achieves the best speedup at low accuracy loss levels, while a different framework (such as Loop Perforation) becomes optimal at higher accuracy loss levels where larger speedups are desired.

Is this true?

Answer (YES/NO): YES